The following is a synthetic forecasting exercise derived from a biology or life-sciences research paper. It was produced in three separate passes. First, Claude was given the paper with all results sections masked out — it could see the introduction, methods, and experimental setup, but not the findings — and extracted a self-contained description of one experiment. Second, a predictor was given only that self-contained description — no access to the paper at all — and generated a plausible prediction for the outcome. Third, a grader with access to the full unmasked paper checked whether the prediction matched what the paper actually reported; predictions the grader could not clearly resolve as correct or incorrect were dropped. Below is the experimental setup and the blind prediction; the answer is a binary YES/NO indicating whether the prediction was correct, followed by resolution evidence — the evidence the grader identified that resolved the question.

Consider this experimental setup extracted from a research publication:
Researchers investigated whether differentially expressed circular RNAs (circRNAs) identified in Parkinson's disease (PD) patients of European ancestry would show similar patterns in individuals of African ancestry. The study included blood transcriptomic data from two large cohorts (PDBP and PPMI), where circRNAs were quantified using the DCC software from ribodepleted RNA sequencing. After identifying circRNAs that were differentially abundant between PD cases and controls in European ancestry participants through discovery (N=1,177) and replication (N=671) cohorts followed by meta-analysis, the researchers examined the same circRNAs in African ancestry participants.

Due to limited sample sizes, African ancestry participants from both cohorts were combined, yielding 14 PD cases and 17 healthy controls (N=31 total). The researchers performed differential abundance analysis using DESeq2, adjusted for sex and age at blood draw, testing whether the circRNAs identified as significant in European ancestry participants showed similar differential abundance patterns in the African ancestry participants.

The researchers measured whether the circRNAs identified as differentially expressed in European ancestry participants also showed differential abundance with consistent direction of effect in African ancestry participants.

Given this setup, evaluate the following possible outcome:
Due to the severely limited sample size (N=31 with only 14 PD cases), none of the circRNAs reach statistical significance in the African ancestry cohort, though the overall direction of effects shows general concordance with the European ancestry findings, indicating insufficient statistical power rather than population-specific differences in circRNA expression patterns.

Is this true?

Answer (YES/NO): YES